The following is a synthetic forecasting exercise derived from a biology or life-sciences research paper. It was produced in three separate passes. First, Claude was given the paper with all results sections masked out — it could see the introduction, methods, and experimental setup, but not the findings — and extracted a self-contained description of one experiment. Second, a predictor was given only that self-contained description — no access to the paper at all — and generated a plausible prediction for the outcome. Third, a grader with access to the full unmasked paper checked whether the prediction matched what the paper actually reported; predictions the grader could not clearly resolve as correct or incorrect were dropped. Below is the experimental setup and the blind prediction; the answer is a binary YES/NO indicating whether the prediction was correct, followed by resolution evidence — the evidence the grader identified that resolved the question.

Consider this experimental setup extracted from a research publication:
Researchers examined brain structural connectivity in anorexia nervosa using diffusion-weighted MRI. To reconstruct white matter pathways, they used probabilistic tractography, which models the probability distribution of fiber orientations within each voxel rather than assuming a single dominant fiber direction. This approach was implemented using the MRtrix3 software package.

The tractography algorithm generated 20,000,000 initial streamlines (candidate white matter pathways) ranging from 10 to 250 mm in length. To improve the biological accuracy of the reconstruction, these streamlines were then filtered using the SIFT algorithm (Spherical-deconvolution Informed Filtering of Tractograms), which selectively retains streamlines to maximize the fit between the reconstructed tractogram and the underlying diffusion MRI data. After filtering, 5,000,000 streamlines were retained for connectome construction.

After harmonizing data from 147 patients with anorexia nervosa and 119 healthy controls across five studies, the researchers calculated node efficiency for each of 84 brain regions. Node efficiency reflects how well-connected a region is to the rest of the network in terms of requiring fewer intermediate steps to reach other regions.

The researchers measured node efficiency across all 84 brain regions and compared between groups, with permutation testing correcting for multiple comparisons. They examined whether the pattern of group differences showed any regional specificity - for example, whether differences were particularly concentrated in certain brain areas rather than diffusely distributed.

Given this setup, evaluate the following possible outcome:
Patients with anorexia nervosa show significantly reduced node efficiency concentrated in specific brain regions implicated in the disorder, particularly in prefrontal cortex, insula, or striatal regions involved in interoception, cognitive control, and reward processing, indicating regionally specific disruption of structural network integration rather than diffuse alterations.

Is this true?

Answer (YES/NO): NO